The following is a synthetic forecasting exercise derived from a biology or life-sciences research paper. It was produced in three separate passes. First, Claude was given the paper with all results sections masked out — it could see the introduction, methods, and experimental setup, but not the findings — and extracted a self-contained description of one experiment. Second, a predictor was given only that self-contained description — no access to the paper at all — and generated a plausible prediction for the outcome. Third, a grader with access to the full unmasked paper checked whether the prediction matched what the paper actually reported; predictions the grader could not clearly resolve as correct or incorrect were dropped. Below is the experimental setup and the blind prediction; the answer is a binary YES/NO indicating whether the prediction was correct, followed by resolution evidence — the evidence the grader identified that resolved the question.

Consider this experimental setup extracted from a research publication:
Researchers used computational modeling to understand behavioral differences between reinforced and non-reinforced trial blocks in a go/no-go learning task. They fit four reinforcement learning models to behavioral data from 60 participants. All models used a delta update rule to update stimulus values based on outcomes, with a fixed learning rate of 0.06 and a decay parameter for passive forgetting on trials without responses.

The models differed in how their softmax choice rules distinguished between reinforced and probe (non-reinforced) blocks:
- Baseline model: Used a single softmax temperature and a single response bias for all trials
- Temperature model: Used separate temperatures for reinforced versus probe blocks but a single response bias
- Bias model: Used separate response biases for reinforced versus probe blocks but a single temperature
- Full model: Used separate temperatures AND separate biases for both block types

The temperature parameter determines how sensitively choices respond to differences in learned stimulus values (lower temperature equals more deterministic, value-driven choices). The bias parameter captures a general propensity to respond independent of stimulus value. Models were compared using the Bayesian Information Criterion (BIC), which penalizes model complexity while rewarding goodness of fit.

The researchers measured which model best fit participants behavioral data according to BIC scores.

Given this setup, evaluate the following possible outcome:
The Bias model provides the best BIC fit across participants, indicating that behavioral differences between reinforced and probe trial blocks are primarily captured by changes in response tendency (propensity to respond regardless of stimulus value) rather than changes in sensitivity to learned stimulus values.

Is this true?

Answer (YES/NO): YES